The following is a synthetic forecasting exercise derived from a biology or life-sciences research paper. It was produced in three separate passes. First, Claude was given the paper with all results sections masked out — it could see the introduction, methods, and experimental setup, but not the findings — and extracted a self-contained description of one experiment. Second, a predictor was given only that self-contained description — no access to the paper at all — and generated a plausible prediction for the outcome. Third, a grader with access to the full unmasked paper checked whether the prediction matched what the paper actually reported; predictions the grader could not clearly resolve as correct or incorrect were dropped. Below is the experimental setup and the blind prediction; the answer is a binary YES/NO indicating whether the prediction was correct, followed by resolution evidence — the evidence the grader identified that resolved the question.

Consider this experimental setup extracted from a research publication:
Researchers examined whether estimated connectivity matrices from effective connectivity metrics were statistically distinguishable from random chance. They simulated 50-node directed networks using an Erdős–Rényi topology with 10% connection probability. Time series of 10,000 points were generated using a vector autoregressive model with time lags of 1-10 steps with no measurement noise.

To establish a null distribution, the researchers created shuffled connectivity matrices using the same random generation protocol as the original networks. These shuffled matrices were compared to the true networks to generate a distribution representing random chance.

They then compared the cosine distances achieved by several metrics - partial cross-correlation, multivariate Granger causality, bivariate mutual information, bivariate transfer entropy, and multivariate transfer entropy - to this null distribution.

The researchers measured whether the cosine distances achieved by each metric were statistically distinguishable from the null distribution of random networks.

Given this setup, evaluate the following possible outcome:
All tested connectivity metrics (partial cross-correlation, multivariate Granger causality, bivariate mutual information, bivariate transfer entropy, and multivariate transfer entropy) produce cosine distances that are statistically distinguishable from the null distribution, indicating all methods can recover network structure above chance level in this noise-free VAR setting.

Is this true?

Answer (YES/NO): YES